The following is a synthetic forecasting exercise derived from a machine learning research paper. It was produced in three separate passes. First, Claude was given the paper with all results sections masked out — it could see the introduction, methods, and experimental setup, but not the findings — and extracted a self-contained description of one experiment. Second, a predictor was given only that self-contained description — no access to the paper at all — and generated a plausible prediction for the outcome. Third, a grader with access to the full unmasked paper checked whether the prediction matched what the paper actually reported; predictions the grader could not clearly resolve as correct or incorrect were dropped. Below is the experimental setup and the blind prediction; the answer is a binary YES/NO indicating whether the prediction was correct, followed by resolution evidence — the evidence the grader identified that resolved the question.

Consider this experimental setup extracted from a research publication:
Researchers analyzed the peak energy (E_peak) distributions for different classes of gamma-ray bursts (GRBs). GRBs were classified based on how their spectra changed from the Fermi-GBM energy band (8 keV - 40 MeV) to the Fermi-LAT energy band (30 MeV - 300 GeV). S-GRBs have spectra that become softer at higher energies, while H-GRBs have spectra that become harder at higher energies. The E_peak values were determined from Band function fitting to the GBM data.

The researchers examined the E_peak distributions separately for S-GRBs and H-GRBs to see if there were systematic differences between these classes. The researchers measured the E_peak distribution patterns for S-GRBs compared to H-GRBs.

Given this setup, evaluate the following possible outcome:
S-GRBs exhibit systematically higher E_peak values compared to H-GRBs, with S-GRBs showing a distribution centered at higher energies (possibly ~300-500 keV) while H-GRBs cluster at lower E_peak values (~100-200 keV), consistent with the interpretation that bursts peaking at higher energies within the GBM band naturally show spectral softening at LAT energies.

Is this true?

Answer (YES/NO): NO